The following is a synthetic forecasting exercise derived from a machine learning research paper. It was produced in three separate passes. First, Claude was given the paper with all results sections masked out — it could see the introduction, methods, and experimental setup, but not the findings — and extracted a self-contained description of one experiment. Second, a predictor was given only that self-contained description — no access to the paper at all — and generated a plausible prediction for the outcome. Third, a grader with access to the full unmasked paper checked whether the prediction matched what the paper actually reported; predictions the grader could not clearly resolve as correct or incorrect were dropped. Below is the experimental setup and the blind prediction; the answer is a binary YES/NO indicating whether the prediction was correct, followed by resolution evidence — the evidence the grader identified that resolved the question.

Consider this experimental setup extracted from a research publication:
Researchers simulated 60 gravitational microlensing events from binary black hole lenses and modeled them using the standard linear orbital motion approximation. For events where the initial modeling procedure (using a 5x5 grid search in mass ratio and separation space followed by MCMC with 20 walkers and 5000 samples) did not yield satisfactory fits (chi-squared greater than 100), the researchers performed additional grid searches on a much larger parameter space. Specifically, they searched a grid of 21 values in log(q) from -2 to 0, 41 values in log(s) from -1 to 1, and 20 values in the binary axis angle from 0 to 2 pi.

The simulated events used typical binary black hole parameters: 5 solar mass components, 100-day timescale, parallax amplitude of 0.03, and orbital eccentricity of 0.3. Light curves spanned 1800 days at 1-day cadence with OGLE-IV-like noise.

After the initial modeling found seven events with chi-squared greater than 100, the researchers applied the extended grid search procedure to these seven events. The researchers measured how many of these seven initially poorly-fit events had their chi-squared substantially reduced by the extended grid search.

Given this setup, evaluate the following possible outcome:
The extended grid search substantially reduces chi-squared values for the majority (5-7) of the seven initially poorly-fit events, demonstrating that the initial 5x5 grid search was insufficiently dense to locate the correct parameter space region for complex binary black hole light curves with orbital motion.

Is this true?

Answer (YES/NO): NO